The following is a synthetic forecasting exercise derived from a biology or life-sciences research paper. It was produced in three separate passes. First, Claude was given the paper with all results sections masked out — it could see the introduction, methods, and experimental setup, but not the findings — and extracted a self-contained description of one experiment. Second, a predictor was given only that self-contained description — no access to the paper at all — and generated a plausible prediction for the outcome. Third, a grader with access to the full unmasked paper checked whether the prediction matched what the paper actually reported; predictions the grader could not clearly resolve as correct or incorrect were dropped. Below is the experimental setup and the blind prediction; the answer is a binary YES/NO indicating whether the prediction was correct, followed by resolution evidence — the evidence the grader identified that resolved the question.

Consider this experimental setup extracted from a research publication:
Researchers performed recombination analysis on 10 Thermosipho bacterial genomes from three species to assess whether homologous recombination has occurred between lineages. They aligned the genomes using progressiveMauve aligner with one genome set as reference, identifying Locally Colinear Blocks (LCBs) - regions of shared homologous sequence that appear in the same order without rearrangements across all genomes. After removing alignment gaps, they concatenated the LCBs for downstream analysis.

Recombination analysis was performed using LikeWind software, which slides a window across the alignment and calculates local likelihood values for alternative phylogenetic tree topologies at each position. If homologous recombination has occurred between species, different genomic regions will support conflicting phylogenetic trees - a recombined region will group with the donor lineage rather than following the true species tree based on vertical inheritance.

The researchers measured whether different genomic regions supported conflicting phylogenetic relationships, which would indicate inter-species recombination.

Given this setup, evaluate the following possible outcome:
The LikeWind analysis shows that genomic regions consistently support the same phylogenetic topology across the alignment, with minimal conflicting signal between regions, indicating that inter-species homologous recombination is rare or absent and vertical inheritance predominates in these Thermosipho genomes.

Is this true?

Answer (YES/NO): YES